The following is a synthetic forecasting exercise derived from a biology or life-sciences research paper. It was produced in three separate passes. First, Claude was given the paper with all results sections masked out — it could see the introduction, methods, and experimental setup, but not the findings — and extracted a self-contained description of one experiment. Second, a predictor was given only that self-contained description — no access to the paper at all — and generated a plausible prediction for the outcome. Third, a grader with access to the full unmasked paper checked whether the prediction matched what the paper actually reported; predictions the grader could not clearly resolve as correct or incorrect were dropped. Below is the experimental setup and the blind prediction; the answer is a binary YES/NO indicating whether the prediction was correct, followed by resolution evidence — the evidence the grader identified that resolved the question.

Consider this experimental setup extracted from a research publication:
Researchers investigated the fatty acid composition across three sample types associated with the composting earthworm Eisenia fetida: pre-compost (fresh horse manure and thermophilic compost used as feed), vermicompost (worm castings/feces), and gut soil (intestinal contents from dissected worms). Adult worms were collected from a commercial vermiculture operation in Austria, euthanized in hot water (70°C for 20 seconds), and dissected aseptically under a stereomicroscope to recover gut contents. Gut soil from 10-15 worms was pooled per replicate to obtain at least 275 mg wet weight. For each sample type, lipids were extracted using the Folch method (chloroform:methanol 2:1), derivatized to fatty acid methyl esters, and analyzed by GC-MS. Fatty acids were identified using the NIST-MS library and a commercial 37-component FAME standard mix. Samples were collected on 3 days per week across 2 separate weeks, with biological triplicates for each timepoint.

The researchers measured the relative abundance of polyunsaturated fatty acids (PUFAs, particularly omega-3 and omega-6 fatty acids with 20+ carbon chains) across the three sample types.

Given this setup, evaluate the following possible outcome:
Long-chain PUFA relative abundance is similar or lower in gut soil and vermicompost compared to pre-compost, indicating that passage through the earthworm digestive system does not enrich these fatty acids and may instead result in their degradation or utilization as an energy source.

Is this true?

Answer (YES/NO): NO